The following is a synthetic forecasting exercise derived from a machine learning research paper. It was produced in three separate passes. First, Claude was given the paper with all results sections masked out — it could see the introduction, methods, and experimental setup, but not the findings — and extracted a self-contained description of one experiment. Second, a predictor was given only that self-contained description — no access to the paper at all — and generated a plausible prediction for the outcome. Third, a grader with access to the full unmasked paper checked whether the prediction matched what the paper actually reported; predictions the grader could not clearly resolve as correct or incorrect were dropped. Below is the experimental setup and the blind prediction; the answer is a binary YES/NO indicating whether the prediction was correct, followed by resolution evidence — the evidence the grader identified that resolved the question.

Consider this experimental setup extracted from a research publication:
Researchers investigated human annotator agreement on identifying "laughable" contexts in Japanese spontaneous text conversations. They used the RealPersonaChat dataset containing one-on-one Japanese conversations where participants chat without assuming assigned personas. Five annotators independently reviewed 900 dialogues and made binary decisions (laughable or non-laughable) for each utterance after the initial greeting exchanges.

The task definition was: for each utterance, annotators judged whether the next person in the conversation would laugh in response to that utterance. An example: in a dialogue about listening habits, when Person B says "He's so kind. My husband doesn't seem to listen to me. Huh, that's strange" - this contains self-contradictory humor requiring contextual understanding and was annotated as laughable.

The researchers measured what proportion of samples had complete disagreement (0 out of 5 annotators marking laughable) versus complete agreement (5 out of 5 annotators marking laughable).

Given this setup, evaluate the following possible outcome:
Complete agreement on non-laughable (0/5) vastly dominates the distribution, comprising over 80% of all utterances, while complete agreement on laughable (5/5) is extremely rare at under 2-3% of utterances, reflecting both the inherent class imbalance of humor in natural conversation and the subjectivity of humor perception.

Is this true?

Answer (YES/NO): NO